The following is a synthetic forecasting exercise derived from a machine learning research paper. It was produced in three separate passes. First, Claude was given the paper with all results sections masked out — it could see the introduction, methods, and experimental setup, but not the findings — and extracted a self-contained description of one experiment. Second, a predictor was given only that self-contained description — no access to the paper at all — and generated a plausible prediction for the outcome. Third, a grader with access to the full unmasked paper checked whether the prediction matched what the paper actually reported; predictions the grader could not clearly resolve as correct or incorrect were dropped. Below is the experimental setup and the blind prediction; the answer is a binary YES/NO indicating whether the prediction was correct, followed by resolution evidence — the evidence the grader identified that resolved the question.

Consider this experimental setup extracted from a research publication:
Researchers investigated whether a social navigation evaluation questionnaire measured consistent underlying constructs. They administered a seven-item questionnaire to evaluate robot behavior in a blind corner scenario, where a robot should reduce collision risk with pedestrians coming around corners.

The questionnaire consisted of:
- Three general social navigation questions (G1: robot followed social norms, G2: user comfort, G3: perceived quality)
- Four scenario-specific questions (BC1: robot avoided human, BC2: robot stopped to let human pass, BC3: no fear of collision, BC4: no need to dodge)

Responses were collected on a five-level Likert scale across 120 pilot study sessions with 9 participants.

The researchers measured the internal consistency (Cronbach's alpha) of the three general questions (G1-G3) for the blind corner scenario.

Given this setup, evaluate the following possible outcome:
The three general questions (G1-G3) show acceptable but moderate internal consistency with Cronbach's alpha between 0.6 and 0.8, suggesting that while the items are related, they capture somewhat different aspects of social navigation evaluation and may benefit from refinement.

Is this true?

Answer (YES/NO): NO